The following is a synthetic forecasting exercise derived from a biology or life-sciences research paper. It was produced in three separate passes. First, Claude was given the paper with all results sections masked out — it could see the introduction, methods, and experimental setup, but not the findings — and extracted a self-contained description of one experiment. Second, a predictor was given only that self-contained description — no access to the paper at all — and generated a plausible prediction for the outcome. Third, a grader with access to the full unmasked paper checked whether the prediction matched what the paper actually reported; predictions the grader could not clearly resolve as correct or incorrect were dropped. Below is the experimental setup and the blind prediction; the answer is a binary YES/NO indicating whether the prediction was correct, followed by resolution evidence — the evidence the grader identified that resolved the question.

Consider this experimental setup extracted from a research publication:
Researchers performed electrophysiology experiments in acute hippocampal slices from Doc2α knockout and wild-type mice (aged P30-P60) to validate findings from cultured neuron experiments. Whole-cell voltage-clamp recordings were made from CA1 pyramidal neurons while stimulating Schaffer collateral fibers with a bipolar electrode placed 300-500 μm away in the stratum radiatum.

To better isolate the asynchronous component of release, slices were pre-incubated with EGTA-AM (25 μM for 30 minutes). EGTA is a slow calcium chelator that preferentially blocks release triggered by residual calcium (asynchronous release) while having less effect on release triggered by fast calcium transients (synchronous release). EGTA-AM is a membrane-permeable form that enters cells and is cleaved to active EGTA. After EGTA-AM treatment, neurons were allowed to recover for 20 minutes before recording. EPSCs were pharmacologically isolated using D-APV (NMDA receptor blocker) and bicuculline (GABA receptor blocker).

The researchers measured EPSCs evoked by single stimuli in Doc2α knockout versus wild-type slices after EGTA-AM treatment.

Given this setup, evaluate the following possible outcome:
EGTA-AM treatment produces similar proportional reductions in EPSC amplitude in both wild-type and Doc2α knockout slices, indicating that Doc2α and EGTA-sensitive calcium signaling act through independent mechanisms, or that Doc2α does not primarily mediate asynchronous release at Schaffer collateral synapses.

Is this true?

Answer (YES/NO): NO